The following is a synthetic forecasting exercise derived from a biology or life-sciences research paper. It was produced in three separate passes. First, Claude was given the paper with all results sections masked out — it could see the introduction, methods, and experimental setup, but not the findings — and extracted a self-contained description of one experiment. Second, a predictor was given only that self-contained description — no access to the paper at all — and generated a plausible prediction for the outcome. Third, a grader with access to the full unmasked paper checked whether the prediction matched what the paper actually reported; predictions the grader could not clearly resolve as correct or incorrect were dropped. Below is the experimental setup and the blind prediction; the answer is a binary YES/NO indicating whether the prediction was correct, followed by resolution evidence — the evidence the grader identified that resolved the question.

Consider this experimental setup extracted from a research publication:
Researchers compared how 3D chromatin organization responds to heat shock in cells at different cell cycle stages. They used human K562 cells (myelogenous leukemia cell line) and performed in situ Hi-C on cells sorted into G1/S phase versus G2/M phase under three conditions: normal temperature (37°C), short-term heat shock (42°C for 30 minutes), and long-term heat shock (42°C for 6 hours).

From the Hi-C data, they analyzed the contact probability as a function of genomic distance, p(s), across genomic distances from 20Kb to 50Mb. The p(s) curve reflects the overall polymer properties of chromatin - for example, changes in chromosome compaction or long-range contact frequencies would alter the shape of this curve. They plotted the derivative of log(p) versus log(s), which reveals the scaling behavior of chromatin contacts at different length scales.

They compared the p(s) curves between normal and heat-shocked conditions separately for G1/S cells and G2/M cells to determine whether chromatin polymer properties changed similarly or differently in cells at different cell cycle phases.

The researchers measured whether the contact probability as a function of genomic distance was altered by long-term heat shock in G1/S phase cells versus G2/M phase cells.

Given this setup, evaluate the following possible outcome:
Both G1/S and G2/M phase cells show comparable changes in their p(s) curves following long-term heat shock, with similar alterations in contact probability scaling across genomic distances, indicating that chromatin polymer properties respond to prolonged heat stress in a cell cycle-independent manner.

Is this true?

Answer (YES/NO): NO